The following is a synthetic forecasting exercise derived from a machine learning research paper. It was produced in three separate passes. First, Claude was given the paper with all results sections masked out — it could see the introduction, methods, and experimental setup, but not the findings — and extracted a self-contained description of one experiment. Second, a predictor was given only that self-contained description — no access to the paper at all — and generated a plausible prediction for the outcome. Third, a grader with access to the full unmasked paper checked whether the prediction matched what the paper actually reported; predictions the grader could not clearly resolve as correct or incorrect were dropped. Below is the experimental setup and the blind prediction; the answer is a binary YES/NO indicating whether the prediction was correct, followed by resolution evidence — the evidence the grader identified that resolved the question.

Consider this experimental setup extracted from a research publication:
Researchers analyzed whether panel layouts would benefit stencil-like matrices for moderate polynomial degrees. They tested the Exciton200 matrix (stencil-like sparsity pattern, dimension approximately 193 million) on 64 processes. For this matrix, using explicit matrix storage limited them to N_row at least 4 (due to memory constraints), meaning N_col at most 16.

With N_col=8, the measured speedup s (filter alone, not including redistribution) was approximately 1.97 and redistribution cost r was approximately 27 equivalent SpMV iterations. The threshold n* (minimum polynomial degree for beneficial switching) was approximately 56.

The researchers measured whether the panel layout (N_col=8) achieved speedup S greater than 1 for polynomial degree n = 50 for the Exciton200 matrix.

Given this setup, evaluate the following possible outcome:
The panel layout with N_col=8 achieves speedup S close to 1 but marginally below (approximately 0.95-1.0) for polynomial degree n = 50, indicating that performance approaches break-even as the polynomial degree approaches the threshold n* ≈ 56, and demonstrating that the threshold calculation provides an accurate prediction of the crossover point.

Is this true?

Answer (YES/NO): NO